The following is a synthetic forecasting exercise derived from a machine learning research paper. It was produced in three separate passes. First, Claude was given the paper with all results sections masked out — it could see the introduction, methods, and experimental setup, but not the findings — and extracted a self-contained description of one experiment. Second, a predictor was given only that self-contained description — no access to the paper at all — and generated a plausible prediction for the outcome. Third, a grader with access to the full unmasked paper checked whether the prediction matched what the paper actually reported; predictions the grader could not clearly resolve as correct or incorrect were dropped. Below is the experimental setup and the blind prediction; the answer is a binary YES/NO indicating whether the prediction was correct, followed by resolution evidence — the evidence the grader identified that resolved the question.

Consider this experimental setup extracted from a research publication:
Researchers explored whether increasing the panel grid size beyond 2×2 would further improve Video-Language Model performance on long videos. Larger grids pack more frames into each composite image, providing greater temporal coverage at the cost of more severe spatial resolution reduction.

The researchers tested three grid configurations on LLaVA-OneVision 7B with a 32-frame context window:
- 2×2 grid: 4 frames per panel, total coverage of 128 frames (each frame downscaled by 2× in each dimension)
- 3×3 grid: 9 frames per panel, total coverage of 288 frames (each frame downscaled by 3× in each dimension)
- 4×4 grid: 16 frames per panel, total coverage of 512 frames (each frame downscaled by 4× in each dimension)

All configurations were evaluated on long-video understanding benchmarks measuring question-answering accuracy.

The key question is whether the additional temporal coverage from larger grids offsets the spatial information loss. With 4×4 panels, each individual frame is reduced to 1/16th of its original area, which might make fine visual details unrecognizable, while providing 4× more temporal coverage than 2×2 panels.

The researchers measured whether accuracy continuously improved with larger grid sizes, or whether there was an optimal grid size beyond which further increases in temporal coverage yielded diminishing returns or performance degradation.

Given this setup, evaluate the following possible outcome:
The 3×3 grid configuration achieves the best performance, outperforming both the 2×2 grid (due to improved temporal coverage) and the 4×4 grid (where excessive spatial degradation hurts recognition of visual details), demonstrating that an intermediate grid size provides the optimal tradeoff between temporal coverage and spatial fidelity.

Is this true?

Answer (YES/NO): NO